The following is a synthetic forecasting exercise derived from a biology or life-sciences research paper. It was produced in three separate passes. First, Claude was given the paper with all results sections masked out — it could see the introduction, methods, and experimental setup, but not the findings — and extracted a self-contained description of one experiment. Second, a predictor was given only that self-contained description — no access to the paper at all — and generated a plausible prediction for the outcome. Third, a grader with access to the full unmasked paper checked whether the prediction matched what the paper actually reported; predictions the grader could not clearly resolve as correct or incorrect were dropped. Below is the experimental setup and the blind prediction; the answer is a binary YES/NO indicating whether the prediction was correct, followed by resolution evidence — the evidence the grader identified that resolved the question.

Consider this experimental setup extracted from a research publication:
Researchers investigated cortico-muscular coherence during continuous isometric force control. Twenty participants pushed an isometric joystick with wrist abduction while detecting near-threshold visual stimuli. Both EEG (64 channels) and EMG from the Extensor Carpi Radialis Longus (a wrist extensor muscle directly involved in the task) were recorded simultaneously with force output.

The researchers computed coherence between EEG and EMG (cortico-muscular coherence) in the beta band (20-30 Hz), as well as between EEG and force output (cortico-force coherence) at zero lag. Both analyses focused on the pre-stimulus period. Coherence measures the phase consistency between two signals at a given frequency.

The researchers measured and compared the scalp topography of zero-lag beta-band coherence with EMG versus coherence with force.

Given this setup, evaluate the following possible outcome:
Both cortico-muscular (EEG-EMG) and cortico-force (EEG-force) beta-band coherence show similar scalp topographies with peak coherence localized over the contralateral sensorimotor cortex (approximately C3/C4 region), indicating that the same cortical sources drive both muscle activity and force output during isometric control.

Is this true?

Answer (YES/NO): YES